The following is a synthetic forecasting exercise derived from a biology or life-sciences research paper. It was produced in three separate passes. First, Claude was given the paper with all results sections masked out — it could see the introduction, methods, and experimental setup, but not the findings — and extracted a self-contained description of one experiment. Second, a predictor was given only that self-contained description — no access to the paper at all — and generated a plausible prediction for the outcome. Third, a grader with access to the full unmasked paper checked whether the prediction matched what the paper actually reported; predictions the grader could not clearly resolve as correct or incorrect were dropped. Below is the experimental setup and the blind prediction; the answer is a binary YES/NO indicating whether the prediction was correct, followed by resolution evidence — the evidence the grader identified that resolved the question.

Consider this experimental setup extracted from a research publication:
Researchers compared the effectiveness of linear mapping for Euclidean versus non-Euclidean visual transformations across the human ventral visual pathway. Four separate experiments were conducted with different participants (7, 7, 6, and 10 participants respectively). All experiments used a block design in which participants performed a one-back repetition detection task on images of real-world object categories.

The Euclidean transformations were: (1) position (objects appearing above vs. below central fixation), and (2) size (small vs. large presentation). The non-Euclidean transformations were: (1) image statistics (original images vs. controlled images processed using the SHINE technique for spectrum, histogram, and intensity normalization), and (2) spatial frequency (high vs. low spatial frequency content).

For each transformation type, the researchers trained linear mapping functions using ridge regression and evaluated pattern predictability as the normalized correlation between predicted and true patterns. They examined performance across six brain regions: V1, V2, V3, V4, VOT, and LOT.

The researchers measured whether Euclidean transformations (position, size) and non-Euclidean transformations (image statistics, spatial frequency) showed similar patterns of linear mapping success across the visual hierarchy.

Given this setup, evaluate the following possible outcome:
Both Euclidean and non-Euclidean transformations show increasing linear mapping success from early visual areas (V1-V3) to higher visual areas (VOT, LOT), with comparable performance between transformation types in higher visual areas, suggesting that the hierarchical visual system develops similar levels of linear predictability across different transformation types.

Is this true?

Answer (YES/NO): NO